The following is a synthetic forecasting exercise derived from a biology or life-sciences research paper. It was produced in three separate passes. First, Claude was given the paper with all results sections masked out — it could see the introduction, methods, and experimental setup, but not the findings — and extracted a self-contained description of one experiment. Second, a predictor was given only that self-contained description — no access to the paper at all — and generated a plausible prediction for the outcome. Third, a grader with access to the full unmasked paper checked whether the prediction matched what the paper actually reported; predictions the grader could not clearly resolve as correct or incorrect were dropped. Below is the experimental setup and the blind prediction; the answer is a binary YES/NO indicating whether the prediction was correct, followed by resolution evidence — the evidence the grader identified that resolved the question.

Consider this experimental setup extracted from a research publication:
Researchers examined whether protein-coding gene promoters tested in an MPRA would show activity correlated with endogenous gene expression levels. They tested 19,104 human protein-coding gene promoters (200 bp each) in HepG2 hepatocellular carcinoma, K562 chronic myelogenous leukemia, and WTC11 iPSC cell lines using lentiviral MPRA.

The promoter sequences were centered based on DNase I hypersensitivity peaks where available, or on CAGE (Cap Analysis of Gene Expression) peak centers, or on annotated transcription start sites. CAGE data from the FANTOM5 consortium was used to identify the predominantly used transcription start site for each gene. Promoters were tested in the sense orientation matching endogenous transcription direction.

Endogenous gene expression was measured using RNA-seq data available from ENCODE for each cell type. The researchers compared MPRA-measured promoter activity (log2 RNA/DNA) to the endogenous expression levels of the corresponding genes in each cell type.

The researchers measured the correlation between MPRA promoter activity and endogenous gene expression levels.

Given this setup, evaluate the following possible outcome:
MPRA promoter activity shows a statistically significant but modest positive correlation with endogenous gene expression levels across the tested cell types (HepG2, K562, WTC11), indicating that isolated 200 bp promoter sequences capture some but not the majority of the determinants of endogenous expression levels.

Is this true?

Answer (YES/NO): NO